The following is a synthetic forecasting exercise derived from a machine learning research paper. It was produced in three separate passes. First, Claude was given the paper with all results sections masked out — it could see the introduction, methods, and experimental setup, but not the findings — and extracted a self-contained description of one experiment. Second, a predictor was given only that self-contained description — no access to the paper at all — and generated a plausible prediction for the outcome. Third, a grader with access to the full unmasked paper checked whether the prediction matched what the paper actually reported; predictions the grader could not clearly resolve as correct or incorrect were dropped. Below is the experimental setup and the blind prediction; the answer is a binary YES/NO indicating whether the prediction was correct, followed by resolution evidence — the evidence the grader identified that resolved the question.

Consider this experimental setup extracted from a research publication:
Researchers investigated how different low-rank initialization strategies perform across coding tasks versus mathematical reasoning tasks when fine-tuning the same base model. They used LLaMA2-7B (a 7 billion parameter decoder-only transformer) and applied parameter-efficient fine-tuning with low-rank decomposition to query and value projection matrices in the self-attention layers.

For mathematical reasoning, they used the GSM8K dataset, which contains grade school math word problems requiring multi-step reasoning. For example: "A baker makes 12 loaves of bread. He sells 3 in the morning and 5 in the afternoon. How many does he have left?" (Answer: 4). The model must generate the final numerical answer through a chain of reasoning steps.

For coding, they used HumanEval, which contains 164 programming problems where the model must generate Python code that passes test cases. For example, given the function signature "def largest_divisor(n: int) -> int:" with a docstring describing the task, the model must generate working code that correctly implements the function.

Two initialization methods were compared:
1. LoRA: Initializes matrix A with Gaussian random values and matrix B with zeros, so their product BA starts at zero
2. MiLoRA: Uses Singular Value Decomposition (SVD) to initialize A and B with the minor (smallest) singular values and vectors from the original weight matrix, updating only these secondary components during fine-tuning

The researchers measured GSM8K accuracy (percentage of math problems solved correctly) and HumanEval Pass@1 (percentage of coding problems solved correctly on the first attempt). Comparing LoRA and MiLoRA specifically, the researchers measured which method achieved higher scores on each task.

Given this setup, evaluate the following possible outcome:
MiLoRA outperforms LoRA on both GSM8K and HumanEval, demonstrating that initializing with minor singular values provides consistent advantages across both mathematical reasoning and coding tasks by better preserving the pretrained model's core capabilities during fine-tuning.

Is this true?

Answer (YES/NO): NO